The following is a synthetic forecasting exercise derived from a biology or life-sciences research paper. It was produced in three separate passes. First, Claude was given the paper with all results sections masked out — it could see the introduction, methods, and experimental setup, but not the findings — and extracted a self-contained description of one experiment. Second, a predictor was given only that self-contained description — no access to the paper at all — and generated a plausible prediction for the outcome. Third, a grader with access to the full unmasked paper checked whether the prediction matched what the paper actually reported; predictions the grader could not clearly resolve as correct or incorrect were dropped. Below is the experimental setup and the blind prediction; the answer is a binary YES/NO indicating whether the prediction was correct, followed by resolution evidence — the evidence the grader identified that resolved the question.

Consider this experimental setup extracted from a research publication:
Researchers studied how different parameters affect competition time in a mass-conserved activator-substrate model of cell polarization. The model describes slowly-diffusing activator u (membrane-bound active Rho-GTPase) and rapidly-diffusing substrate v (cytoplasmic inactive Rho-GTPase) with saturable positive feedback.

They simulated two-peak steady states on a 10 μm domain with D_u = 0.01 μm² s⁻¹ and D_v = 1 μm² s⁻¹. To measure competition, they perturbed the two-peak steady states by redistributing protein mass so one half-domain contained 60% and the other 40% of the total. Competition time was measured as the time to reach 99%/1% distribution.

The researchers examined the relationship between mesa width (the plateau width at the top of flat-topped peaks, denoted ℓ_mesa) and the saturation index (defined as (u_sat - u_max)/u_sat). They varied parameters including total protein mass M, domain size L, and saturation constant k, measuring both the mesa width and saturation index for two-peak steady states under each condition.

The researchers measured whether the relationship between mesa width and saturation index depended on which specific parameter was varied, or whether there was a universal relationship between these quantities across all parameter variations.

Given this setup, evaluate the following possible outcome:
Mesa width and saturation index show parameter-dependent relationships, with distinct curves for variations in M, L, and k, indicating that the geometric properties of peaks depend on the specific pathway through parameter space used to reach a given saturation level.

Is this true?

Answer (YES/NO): NO